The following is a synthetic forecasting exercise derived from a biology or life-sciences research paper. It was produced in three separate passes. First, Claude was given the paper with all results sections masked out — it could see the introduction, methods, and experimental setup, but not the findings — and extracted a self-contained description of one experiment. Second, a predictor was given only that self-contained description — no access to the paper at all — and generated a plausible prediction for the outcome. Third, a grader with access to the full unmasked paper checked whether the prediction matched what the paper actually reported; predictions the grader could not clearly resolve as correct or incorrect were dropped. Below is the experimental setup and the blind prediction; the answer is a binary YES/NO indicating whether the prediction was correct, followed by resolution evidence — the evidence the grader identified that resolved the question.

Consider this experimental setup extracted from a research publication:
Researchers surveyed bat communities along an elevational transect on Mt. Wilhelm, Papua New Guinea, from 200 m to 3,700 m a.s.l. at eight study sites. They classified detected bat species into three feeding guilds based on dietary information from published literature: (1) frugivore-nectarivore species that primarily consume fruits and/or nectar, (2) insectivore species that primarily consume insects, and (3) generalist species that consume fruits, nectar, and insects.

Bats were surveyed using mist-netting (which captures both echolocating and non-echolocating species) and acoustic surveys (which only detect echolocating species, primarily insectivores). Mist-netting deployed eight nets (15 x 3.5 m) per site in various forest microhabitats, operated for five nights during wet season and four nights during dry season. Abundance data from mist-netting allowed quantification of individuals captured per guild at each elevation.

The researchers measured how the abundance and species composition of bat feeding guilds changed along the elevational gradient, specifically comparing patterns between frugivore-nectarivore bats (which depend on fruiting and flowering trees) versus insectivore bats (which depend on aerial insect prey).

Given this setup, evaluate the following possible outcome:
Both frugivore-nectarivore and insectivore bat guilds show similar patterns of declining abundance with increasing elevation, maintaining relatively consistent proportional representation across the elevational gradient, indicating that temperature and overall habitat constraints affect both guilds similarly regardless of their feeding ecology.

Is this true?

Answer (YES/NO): NO